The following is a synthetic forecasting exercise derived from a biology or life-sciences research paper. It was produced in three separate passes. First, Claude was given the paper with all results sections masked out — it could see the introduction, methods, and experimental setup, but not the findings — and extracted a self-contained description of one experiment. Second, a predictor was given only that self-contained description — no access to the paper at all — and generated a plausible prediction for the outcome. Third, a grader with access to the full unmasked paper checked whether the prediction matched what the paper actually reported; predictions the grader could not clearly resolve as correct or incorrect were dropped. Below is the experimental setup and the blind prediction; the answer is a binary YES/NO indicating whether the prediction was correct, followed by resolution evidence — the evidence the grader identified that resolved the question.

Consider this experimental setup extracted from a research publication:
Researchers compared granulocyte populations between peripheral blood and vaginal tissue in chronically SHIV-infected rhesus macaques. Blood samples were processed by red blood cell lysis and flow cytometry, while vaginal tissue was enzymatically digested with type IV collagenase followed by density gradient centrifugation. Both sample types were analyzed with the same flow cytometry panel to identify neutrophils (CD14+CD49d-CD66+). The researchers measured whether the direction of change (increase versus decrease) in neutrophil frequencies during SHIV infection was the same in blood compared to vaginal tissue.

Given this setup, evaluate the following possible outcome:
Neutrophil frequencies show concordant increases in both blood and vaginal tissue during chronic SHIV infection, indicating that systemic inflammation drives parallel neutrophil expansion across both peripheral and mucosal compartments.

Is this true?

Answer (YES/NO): NO